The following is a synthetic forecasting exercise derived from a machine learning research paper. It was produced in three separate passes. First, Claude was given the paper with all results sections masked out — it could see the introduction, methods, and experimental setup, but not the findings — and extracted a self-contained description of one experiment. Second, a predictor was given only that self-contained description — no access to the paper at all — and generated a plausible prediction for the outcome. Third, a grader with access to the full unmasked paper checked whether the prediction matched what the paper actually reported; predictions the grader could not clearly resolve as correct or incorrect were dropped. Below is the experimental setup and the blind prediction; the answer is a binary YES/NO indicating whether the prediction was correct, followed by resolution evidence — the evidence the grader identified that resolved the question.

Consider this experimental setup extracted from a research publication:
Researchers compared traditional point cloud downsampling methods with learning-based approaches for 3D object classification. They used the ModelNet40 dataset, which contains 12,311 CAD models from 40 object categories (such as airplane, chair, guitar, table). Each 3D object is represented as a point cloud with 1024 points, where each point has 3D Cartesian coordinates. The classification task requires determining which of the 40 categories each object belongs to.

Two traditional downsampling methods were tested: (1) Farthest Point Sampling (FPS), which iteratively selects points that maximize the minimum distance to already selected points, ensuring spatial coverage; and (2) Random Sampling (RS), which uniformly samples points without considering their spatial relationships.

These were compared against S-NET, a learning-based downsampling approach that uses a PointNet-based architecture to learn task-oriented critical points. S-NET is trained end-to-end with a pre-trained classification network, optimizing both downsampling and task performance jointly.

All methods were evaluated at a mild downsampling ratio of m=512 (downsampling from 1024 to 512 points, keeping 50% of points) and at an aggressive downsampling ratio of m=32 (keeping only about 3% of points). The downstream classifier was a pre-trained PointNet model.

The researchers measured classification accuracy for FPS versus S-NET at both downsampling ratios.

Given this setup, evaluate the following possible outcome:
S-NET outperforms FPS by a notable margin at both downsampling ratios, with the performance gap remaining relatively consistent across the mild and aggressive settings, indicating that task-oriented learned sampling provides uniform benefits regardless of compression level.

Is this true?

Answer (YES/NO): NO